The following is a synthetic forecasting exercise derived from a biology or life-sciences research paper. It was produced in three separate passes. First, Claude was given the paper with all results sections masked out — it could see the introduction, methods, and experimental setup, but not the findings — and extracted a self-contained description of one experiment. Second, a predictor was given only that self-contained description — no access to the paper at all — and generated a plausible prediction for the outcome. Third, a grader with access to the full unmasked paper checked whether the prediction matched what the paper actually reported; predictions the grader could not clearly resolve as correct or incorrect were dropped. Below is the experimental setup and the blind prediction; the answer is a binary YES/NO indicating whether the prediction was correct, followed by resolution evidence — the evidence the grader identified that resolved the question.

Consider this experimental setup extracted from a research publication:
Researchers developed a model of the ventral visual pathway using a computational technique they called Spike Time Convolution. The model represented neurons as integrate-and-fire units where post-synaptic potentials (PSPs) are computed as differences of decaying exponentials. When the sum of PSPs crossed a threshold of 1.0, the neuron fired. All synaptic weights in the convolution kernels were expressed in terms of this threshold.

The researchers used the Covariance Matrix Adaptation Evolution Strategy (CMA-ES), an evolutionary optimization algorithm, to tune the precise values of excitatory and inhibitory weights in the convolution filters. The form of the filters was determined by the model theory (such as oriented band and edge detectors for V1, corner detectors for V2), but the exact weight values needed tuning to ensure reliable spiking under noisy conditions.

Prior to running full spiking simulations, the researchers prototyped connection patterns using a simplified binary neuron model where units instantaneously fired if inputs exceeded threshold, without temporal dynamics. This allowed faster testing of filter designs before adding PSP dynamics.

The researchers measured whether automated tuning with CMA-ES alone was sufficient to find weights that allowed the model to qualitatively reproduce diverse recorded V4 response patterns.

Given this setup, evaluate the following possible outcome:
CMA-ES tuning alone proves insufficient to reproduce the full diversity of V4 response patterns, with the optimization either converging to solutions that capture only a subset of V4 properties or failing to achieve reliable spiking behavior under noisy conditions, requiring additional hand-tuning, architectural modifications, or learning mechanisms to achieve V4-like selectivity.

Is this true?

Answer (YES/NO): YES